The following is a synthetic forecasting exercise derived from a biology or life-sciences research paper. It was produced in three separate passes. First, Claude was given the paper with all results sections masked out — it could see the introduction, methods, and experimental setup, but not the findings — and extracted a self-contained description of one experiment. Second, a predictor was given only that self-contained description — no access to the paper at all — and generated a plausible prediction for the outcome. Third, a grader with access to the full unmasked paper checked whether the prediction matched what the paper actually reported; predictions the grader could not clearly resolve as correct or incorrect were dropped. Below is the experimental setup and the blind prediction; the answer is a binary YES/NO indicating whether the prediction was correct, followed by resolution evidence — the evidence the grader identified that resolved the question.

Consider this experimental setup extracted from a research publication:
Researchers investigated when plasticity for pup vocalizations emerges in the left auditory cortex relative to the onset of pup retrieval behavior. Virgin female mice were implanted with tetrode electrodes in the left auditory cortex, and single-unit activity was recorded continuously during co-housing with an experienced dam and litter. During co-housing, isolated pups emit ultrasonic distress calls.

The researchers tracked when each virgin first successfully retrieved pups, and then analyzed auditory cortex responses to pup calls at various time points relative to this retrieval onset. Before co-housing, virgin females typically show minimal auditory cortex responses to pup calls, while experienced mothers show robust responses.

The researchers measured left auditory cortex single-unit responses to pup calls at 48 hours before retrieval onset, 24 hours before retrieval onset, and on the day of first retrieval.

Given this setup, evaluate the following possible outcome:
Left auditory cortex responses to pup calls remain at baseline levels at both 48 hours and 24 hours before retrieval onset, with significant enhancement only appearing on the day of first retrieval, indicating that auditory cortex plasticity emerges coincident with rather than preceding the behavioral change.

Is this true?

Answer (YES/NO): NO